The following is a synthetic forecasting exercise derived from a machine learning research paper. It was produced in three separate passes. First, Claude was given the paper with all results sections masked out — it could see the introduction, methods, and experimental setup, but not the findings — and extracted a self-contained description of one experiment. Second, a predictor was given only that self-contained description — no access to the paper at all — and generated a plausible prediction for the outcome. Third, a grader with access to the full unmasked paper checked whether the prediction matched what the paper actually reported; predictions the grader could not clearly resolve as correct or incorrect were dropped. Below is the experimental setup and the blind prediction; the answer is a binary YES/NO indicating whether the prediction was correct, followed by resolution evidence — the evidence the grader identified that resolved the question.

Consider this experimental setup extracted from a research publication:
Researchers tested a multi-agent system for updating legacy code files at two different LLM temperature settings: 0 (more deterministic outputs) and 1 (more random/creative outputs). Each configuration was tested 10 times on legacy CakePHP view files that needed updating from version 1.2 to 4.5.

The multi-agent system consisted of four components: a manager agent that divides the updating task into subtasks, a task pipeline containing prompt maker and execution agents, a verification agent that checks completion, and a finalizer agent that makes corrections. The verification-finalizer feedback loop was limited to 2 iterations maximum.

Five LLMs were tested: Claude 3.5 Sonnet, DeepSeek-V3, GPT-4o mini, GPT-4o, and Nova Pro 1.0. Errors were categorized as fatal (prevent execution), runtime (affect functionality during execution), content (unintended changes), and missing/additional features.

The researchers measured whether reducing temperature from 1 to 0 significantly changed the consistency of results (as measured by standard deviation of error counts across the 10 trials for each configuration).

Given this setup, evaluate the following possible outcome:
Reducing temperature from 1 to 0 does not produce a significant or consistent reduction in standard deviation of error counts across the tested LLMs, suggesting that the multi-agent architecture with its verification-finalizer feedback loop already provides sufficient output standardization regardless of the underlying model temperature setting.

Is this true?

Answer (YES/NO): NO